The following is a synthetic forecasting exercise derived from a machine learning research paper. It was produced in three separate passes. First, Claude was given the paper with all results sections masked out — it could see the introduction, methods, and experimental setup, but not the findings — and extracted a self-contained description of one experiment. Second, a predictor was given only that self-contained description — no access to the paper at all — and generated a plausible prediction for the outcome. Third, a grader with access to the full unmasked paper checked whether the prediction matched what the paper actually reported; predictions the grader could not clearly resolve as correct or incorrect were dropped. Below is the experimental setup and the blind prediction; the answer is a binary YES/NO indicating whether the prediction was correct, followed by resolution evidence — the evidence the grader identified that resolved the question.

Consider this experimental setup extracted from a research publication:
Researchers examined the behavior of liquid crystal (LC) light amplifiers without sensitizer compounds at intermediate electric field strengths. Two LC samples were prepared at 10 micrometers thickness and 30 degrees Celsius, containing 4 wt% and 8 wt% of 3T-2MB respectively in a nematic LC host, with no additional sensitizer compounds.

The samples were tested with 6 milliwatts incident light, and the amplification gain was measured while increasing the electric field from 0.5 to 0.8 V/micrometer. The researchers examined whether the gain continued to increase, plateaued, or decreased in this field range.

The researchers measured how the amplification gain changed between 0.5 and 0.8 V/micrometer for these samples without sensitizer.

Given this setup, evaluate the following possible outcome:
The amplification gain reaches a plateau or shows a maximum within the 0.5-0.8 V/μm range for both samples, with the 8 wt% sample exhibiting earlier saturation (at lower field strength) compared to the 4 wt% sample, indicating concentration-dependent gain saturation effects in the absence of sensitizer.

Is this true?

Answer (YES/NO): NO